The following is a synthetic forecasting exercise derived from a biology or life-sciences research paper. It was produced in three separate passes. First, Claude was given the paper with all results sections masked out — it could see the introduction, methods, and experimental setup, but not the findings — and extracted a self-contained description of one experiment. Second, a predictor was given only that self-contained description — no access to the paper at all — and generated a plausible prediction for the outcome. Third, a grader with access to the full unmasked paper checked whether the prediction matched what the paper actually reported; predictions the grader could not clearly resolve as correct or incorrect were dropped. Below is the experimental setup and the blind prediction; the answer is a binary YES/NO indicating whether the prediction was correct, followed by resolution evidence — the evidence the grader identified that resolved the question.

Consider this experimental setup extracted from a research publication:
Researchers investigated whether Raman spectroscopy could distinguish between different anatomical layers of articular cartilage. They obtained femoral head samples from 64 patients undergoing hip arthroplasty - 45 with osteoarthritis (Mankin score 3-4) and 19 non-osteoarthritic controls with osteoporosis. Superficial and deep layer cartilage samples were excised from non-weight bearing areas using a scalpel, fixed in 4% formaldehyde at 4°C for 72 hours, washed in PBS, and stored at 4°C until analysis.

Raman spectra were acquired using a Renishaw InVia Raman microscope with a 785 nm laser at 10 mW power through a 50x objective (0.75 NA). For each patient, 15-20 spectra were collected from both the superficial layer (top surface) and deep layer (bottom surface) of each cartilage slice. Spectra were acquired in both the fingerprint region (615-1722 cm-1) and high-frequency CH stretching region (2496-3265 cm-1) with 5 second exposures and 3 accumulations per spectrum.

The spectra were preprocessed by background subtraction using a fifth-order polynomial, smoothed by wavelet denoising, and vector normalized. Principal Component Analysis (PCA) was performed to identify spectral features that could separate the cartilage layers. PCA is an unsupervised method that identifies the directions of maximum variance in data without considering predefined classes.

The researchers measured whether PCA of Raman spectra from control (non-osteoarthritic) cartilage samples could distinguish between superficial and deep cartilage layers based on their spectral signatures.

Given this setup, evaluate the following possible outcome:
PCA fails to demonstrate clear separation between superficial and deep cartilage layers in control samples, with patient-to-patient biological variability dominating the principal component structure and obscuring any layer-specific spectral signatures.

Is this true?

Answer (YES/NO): NO